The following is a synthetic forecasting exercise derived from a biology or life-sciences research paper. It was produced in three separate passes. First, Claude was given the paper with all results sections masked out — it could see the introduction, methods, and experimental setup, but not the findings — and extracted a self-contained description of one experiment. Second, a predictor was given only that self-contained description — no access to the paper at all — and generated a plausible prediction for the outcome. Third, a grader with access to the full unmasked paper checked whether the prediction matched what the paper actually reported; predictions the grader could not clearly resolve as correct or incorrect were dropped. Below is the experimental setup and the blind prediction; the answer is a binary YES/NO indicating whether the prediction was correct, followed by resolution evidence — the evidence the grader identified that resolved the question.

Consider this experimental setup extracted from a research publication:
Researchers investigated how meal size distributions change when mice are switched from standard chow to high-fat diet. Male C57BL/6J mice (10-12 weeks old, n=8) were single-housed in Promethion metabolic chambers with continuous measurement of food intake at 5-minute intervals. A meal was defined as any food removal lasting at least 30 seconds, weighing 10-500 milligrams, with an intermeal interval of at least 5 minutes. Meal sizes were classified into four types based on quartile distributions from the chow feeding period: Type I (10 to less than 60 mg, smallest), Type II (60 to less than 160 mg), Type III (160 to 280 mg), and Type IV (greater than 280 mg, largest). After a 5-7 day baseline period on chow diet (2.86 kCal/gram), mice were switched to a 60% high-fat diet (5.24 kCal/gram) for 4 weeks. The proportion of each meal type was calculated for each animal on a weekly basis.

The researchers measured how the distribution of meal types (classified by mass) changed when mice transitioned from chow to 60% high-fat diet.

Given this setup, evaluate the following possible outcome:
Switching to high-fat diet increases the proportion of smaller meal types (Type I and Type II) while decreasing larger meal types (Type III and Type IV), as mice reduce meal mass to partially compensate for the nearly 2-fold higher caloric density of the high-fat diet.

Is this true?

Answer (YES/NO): NO